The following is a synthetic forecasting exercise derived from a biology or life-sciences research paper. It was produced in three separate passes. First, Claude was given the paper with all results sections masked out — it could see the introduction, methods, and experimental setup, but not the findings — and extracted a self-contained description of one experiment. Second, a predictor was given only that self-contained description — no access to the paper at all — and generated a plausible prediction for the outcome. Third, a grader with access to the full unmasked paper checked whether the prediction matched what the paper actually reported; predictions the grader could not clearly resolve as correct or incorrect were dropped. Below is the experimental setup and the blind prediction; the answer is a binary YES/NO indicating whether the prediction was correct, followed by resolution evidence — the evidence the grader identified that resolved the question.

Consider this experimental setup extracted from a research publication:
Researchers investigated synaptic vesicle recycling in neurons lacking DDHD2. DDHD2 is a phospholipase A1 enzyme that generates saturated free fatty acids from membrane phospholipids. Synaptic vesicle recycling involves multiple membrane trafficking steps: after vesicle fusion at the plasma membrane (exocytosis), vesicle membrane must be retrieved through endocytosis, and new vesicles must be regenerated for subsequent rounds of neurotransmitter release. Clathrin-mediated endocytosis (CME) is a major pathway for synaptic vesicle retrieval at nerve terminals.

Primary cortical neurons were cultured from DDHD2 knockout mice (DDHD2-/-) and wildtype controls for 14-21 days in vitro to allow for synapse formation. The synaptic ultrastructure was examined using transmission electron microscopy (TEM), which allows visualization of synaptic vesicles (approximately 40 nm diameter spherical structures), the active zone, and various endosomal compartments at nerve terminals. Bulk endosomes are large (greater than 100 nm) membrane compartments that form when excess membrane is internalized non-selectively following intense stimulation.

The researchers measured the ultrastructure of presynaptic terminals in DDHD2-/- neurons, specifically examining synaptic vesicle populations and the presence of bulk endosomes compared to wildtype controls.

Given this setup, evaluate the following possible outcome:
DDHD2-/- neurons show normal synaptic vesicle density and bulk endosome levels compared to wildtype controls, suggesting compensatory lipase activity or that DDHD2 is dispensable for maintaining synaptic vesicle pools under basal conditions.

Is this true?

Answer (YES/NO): NO